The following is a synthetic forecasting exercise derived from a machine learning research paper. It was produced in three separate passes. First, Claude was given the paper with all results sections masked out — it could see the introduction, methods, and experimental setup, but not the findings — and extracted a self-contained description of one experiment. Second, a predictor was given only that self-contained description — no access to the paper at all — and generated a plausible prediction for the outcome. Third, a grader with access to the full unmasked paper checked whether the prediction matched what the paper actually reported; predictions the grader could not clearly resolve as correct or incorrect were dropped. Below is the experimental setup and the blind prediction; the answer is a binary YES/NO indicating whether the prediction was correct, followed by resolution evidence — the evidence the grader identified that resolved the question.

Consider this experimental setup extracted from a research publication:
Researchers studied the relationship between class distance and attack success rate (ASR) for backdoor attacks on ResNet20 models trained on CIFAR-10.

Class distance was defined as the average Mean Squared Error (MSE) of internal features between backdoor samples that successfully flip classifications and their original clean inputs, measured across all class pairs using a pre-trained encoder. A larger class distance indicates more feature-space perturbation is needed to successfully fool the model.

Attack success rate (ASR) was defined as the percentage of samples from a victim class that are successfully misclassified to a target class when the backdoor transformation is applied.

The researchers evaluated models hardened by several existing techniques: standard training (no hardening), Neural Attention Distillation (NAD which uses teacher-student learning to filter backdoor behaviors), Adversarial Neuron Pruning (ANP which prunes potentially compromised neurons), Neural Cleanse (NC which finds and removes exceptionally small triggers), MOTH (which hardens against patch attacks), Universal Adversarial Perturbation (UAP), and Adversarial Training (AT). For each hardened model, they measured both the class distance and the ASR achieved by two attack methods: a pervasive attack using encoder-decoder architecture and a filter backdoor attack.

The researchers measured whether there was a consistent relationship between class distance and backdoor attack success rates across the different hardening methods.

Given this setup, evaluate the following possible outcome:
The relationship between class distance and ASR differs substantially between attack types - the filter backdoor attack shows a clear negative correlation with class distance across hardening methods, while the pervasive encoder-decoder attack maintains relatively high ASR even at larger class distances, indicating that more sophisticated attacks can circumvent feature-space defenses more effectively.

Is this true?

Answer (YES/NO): NO